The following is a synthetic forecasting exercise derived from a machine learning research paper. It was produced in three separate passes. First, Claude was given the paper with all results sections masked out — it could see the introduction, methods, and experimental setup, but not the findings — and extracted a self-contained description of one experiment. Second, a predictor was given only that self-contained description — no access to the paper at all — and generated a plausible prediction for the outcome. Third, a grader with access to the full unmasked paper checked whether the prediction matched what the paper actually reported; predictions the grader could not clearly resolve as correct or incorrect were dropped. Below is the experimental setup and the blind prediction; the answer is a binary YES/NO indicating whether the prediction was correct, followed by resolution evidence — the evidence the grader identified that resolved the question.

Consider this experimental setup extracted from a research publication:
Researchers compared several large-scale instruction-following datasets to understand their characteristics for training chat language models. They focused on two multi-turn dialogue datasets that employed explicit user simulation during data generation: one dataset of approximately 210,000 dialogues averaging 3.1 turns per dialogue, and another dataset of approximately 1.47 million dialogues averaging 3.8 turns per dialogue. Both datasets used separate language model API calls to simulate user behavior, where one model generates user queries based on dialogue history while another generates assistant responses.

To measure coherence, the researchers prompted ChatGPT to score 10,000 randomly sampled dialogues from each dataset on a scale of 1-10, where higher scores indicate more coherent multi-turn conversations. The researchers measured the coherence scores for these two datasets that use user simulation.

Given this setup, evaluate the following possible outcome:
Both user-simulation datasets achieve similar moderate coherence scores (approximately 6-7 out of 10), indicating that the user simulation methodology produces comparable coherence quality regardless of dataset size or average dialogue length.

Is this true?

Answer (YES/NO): NO